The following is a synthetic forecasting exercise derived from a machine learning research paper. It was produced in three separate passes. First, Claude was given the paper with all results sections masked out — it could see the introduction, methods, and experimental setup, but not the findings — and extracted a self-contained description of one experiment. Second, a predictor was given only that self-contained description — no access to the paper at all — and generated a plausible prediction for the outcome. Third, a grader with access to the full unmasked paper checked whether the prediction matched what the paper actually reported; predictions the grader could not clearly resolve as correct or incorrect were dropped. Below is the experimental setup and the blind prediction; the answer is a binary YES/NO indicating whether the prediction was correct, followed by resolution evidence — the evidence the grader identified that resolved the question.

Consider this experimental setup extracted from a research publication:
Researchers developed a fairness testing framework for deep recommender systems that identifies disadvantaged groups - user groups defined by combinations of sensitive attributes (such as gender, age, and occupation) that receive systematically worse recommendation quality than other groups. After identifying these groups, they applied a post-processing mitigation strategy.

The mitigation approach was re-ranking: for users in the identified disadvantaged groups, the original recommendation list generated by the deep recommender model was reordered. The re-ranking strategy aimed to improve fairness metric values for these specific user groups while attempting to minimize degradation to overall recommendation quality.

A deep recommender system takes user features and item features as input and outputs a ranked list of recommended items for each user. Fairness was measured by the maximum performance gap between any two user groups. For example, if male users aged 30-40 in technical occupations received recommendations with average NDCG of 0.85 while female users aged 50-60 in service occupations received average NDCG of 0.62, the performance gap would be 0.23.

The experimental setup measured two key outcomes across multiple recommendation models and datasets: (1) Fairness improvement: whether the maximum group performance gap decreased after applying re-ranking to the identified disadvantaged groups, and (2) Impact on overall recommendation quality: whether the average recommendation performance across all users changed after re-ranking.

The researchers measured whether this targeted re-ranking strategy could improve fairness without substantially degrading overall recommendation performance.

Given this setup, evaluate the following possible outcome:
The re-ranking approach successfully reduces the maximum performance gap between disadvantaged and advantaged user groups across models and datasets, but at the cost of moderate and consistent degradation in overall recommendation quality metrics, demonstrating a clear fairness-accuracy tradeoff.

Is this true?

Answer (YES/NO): NO